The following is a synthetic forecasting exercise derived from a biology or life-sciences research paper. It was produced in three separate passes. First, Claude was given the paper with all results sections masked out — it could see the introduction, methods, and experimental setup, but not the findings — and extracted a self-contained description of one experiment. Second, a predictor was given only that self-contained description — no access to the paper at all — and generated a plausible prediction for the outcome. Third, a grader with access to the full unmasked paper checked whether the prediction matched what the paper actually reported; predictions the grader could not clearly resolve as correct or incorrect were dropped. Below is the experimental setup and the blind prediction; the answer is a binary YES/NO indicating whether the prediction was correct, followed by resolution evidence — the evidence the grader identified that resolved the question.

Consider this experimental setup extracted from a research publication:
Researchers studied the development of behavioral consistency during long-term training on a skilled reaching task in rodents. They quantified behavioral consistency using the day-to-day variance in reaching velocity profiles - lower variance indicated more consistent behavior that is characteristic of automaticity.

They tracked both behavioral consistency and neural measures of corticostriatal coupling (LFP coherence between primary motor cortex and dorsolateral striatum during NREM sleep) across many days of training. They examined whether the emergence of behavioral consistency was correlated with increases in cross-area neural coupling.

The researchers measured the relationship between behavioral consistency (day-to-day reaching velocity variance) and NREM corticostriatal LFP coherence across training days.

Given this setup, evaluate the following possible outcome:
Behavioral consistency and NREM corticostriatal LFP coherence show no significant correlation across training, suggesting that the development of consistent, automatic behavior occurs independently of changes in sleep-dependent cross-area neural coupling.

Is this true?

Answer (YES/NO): NO